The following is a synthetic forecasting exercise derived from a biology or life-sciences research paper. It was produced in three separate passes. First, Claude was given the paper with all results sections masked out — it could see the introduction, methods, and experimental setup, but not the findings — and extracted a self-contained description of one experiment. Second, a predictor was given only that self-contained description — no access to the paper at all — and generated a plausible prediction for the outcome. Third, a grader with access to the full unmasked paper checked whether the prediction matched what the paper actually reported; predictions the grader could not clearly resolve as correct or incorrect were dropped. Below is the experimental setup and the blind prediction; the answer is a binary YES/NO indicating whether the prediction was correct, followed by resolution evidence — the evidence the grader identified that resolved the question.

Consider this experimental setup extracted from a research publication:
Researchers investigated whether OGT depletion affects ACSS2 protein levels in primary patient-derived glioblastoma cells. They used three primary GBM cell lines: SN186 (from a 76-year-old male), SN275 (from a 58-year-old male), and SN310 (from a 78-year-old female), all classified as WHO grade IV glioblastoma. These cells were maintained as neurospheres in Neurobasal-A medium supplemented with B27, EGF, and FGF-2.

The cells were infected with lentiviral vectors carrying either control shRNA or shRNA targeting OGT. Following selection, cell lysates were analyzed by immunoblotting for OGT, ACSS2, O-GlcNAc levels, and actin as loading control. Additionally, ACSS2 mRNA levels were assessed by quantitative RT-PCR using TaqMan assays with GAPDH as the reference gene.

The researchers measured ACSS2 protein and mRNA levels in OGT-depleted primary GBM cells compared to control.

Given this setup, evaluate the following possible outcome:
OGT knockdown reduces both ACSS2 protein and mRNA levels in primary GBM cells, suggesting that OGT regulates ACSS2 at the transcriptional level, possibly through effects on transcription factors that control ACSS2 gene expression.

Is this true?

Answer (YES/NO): NO